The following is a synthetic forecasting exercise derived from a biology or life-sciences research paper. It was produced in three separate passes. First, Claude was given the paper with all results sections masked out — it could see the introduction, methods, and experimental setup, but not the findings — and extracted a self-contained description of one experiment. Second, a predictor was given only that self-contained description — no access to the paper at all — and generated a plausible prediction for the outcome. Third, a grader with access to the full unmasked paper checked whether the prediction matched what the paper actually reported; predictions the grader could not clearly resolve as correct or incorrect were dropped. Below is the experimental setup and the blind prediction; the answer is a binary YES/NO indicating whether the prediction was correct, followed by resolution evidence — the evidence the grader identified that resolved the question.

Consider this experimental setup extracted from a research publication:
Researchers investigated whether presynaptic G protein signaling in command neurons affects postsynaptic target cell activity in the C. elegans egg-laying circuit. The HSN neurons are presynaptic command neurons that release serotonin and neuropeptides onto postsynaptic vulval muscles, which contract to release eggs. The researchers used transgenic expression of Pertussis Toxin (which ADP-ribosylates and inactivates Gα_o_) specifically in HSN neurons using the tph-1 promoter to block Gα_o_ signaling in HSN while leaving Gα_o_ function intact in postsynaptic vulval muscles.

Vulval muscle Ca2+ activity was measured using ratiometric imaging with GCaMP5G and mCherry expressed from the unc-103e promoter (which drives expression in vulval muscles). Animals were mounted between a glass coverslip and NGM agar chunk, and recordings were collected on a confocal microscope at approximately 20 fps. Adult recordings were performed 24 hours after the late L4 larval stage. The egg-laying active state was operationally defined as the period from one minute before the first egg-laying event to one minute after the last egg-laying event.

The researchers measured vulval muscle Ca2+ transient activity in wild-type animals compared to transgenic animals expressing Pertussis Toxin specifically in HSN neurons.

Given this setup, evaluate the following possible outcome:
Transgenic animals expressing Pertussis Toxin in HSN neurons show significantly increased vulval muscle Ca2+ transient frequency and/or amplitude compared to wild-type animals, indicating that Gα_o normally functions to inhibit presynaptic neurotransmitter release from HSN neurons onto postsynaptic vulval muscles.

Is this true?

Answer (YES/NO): YES